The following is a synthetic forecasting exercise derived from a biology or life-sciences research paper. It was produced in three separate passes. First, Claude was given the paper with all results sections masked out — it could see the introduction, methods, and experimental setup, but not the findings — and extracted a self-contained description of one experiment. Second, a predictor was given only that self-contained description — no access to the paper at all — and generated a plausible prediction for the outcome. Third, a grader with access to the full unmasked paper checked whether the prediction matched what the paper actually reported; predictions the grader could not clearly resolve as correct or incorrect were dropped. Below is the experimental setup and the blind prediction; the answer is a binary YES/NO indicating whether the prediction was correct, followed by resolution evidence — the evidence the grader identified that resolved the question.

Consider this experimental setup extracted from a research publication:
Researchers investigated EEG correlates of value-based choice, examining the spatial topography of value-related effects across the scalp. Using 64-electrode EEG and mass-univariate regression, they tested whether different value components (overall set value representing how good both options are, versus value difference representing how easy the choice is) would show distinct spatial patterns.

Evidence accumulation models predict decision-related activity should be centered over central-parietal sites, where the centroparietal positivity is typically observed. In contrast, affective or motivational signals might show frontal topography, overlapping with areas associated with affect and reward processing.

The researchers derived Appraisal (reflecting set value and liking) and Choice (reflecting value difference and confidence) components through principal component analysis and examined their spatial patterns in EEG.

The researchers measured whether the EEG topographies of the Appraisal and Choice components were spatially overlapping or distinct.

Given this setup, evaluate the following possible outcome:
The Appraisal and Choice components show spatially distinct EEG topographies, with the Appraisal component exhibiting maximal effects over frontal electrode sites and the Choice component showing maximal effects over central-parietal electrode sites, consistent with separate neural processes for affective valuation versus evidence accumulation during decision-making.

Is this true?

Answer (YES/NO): NO